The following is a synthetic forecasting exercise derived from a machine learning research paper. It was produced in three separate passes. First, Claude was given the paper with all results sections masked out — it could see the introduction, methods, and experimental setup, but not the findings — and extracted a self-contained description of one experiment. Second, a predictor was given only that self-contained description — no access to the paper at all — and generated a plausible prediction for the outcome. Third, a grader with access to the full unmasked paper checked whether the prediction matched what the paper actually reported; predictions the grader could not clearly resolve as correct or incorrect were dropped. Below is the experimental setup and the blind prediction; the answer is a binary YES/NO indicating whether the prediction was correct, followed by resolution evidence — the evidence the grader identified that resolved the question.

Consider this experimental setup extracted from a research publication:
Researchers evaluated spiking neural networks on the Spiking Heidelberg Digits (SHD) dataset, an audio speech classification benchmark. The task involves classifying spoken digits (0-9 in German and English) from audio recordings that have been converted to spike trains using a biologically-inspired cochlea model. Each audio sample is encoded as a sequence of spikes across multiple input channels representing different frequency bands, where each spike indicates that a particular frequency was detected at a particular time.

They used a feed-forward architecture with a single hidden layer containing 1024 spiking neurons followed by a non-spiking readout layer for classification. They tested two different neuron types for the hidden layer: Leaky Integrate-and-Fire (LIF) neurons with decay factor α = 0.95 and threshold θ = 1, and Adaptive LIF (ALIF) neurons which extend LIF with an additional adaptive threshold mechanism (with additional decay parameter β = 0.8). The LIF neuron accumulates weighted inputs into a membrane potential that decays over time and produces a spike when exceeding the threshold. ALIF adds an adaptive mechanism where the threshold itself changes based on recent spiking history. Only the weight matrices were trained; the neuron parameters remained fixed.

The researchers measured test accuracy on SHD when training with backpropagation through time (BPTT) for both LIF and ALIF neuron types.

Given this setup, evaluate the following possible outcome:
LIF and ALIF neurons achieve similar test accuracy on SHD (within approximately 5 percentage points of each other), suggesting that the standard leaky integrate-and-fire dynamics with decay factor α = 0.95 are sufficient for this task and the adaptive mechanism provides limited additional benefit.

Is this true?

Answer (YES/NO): NO